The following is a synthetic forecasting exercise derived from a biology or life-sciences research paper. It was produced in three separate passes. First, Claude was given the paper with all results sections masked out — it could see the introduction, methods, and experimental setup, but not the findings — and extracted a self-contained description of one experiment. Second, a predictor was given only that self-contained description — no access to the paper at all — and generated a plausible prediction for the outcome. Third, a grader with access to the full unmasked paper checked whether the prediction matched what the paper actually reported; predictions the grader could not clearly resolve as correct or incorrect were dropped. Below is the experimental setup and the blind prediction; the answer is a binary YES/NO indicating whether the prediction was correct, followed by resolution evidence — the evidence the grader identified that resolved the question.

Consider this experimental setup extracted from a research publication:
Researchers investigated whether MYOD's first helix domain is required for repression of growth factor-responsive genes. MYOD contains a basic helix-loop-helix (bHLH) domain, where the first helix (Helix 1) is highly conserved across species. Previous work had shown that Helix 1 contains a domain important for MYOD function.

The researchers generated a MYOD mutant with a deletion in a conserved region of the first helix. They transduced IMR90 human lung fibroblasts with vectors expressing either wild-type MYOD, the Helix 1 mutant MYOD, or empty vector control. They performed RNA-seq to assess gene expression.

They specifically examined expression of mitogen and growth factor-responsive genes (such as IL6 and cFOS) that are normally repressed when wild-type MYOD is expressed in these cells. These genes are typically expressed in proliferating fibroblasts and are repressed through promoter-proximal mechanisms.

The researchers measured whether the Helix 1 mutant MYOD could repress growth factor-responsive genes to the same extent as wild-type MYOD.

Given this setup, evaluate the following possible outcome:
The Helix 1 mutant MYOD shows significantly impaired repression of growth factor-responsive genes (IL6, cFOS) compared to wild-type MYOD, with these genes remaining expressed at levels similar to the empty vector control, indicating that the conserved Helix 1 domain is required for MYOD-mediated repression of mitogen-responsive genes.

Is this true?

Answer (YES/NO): YES